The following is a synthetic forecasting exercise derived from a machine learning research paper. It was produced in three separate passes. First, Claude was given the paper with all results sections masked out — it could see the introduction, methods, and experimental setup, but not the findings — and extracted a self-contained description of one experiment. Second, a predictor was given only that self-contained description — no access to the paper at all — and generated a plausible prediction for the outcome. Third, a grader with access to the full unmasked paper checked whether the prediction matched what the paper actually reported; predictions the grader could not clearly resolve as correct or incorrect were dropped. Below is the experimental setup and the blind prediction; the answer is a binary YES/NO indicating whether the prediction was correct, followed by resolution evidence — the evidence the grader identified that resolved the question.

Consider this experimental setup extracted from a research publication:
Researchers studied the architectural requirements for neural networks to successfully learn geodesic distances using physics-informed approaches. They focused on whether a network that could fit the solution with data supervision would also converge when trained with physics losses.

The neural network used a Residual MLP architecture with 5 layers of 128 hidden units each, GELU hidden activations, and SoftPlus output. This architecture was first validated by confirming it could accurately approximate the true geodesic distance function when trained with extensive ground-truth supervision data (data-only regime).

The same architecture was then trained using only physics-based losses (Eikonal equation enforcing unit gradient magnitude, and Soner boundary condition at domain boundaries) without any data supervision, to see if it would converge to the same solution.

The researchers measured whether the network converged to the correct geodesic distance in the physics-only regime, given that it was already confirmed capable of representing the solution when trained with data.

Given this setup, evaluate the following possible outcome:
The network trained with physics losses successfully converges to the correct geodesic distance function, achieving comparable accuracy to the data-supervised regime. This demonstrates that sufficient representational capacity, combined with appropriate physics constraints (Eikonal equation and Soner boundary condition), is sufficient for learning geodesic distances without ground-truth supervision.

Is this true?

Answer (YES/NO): NO